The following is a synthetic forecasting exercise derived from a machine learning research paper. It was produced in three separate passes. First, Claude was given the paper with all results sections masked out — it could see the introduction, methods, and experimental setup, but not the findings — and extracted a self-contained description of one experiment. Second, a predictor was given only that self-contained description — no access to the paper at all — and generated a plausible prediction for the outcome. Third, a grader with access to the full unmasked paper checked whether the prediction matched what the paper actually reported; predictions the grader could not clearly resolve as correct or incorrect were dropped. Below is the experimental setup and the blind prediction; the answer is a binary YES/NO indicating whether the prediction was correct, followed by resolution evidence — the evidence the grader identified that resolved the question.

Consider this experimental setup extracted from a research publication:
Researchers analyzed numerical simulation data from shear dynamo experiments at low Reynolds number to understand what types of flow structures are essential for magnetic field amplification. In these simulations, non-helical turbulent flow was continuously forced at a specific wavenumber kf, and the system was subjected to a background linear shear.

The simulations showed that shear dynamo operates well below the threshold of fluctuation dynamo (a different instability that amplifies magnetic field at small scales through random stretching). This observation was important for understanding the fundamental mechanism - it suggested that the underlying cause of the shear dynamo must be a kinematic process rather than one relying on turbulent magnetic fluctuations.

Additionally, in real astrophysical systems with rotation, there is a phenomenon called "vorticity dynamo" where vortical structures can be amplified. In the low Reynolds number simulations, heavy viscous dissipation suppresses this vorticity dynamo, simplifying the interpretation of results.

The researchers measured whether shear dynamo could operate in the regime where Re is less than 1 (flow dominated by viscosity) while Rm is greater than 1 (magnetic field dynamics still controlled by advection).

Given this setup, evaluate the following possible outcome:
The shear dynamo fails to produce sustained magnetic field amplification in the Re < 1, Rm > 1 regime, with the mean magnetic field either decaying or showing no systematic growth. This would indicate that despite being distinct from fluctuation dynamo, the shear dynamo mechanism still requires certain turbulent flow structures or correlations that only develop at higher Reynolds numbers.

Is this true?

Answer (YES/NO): NO